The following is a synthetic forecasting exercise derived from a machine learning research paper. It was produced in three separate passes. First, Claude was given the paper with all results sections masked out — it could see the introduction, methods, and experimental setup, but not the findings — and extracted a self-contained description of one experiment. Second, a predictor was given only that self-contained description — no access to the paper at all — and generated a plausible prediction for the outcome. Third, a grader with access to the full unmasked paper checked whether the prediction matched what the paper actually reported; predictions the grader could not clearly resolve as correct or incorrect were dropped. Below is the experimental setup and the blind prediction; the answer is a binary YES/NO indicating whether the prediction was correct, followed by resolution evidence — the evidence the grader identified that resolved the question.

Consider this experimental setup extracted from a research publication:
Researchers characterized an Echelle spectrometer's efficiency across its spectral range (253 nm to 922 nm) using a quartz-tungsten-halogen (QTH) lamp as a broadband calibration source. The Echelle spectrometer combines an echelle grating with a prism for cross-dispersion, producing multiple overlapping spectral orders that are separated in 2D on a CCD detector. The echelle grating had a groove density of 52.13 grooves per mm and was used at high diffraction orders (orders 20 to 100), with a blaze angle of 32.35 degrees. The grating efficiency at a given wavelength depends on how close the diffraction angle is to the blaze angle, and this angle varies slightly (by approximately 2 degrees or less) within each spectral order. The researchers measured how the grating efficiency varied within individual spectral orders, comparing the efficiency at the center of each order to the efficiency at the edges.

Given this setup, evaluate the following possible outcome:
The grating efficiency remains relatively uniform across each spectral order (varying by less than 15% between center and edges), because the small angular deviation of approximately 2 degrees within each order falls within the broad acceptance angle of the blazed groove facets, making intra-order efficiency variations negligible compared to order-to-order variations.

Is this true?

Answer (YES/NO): NO